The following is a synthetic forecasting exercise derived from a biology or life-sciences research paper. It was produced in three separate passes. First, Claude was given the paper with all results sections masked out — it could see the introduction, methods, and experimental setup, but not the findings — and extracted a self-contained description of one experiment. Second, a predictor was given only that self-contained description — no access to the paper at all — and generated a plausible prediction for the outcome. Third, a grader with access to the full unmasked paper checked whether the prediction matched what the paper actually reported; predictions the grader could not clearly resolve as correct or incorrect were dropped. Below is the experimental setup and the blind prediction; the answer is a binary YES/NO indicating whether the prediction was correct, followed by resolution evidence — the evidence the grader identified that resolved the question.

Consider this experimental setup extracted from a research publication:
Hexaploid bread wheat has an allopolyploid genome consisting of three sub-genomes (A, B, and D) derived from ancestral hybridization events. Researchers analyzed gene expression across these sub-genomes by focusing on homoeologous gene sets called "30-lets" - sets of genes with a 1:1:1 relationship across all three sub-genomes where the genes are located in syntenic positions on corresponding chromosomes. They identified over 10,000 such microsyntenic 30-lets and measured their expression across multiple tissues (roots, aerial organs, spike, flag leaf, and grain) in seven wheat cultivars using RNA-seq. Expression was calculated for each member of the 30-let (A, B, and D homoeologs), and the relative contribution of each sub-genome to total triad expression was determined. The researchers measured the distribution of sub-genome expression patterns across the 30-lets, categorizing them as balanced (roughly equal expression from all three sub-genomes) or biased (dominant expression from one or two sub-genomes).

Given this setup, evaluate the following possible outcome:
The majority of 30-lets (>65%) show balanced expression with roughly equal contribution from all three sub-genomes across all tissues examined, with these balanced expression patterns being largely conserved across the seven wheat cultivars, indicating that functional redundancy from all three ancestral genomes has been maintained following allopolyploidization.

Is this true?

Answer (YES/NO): NO